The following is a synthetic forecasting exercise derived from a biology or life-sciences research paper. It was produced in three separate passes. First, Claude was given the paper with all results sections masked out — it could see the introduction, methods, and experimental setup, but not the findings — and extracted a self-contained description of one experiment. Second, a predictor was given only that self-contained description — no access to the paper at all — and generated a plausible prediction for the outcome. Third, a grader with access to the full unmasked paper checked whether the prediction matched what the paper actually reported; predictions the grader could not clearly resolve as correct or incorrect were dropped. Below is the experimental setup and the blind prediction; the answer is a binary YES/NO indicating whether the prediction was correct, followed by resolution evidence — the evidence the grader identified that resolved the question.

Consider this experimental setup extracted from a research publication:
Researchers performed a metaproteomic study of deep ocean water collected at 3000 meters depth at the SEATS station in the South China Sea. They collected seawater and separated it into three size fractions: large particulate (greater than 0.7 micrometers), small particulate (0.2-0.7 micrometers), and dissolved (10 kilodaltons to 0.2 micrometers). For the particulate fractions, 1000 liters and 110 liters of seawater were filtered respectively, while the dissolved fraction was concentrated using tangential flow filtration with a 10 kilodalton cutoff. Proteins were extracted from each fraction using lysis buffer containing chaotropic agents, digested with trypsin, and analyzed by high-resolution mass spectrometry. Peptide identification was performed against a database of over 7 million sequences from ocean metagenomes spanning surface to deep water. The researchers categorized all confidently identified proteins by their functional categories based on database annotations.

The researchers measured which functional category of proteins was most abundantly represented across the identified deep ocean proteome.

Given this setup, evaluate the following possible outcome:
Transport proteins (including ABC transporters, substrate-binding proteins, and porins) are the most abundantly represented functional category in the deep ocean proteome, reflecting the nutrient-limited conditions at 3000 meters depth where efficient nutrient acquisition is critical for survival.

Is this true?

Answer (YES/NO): YES